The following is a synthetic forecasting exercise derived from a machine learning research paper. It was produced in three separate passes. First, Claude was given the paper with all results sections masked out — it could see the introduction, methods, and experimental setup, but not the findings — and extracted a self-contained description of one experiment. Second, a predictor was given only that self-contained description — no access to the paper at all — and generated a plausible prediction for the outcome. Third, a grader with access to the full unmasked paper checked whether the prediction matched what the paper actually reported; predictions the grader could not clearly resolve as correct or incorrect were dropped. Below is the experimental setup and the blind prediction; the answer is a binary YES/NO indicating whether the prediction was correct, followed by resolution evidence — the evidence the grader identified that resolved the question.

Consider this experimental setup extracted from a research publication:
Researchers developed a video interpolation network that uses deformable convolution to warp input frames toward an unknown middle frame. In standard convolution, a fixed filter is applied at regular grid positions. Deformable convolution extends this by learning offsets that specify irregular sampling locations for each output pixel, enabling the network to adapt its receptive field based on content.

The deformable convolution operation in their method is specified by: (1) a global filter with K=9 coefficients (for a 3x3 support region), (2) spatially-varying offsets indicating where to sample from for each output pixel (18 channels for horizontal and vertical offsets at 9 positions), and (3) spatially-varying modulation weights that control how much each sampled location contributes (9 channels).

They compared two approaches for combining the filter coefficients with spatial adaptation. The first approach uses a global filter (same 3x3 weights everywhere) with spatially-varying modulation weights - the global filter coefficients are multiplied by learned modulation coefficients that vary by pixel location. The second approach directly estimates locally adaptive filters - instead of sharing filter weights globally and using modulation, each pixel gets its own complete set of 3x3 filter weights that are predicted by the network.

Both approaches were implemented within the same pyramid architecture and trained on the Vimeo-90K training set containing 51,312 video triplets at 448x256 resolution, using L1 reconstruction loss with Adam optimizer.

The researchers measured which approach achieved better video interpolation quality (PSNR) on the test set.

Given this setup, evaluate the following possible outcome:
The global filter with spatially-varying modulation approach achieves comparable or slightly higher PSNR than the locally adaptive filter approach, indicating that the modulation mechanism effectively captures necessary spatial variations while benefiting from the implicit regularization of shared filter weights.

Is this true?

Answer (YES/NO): YES